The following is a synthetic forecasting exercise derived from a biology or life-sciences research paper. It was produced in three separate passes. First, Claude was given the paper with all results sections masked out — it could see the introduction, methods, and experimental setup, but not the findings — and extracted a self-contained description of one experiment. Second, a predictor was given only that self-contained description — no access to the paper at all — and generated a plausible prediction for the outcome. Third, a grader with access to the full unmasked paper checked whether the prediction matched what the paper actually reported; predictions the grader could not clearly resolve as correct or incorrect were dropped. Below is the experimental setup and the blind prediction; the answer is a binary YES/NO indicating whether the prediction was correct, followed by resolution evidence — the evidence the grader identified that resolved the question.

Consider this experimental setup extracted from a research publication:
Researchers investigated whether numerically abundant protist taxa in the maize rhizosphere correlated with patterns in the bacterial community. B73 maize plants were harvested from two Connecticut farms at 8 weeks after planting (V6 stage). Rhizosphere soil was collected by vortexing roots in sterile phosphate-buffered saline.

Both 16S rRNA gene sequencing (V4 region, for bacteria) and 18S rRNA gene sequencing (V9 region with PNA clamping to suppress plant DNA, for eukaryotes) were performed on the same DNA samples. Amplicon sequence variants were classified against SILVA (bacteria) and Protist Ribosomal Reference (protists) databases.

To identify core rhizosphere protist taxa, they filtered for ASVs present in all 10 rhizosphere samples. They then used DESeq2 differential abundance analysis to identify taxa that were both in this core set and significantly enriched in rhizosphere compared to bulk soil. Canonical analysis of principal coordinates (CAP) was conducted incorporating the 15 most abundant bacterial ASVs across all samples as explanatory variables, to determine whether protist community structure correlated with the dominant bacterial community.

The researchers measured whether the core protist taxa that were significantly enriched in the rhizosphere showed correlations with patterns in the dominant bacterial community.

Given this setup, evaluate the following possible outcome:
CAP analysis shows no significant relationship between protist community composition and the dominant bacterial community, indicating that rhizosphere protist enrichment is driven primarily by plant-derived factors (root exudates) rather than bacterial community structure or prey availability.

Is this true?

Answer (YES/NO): NO